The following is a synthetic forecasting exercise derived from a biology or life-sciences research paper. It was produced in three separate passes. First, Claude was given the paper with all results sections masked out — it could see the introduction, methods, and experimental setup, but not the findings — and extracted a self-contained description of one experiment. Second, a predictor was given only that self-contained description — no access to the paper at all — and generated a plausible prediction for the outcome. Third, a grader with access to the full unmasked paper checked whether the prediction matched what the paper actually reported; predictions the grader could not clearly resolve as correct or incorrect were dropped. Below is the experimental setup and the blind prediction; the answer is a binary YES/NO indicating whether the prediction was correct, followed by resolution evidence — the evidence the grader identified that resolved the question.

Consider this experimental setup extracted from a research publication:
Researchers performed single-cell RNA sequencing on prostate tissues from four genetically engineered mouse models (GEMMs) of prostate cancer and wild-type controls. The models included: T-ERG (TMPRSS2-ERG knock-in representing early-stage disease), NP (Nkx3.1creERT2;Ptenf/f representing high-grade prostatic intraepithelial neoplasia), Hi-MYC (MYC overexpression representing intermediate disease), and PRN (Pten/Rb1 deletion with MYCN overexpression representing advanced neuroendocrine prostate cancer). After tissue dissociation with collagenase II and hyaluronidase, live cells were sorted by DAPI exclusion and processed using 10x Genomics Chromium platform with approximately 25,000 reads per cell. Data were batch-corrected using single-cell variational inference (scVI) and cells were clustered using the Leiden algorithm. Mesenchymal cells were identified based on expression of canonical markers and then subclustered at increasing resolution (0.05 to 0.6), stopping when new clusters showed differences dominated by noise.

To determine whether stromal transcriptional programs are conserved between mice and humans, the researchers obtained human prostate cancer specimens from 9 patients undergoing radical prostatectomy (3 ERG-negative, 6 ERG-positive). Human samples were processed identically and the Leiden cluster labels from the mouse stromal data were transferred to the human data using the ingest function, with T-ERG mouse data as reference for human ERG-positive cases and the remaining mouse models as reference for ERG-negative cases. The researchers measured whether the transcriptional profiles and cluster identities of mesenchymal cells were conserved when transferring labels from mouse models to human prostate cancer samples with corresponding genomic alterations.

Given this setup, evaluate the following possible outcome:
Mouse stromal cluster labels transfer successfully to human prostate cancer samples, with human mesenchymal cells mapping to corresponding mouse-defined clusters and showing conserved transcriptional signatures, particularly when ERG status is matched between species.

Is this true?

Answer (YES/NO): YES